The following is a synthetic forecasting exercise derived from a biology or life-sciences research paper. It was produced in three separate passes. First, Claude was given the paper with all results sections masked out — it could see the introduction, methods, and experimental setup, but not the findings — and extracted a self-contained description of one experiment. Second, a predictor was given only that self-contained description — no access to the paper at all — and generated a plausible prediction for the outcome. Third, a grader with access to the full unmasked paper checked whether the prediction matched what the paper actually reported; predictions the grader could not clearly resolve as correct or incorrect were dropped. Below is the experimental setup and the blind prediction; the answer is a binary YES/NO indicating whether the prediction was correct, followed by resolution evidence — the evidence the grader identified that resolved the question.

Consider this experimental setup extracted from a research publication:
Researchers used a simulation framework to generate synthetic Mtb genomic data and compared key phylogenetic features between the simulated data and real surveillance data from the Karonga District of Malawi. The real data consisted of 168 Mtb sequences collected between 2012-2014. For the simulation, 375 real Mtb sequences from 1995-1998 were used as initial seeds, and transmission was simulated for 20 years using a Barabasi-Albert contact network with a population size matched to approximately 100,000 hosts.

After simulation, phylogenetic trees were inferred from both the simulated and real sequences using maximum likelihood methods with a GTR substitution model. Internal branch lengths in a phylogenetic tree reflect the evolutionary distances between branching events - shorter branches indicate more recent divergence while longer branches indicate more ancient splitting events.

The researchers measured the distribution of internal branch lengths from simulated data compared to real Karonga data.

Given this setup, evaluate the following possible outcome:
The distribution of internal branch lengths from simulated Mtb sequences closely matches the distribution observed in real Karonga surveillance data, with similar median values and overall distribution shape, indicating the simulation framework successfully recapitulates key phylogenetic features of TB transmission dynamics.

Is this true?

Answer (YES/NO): NO